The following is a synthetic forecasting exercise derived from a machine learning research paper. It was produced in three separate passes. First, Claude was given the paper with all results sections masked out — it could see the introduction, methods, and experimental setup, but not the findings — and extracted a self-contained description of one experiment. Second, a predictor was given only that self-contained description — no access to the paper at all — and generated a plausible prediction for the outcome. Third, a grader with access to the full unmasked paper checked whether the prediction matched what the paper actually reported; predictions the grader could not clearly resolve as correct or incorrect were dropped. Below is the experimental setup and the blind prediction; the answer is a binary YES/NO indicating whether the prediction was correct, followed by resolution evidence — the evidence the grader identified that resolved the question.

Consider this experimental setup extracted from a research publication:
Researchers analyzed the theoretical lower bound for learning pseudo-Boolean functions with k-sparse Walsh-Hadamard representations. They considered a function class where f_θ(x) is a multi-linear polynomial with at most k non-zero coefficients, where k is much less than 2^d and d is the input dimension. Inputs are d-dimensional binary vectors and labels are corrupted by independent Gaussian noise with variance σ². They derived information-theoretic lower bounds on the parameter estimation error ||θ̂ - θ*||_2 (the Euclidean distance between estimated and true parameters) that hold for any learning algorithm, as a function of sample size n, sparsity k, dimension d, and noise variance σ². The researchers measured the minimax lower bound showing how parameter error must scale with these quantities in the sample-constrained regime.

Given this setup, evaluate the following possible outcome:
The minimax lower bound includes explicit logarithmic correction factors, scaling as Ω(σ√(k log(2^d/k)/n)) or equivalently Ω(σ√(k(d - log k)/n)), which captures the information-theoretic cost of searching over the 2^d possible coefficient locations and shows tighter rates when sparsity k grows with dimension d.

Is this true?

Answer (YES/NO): NO